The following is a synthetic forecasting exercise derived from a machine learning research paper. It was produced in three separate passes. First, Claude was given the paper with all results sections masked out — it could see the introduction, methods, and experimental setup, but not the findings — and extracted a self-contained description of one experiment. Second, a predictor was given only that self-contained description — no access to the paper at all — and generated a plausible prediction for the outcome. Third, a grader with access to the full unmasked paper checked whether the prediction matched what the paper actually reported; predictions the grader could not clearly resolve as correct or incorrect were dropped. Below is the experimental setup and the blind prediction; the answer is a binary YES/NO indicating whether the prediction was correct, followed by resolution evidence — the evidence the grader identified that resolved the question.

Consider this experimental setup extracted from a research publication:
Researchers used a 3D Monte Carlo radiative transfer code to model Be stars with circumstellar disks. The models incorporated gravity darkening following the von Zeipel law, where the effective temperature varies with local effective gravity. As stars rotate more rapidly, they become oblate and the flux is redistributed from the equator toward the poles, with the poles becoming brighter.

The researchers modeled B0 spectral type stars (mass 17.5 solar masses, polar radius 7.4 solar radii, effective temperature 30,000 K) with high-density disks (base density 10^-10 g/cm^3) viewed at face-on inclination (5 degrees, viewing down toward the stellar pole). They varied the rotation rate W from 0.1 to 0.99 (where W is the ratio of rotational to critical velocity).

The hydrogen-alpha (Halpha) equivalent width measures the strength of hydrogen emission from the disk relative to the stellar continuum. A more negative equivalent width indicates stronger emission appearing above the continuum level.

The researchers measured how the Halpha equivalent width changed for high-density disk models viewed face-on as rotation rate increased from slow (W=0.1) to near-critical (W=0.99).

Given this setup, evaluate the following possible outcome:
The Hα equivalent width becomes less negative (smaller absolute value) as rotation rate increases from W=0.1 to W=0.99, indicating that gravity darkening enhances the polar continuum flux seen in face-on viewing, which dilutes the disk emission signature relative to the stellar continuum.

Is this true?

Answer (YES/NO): YES